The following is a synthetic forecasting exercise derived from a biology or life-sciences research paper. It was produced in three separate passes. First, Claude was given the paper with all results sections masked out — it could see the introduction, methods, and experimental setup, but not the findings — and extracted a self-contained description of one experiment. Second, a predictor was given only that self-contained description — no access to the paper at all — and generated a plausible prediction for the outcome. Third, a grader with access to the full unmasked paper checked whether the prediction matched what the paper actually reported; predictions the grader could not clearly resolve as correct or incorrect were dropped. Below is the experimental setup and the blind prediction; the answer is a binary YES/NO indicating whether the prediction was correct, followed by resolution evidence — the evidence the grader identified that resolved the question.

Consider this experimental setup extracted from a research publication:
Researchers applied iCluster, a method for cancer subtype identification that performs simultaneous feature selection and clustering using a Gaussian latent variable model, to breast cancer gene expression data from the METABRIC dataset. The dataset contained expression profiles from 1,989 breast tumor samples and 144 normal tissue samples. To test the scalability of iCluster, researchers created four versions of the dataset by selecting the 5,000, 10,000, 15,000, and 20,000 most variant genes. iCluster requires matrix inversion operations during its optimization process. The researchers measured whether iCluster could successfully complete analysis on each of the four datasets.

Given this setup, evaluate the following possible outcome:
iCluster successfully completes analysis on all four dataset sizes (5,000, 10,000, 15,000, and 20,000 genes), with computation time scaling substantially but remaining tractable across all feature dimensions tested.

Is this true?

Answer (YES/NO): NO